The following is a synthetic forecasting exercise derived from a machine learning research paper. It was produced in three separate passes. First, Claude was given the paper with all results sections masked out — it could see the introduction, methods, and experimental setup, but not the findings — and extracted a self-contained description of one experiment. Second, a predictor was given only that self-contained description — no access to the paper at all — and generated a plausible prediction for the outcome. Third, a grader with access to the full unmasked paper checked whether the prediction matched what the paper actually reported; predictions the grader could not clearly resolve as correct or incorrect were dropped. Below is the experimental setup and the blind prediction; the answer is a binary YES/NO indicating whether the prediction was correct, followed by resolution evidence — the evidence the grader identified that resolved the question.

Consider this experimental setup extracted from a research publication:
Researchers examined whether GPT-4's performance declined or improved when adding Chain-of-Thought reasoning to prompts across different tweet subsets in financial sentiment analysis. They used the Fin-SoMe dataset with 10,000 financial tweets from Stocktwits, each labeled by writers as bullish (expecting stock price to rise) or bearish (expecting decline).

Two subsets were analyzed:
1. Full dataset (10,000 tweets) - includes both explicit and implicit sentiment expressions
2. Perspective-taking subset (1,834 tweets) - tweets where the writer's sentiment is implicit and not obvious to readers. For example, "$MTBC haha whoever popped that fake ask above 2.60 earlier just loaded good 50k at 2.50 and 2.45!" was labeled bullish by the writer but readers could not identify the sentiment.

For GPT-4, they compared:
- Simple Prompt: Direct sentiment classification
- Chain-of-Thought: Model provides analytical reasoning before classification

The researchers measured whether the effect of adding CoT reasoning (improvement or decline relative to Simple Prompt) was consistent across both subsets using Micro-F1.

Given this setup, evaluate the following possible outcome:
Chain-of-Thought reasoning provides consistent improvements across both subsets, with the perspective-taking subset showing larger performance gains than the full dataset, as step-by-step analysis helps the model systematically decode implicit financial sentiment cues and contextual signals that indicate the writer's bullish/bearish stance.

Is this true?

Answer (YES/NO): NO